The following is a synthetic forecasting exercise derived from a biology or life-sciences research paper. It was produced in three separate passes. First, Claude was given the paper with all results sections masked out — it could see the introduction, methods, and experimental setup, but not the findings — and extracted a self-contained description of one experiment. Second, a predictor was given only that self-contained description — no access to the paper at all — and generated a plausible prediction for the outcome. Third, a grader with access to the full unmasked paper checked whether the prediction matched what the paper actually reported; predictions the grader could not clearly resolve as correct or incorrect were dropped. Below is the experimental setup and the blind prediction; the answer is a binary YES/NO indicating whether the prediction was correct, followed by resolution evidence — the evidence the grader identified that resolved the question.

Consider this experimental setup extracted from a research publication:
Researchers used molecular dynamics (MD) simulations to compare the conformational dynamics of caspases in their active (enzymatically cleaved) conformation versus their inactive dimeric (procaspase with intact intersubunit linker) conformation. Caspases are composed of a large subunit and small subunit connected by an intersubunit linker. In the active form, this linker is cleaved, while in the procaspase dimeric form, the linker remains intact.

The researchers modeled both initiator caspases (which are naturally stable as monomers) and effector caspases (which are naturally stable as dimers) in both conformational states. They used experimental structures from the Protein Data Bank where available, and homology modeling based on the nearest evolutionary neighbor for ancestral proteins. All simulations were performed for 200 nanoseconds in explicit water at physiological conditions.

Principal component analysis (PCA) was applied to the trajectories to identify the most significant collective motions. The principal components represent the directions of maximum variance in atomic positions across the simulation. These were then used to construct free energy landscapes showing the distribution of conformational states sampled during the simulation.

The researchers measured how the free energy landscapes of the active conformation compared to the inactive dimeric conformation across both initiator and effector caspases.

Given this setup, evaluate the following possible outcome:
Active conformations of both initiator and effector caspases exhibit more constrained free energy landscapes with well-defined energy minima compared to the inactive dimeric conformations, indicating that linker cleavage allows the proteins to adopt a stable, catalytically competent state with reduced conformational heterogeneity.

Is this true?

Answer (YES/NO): YES